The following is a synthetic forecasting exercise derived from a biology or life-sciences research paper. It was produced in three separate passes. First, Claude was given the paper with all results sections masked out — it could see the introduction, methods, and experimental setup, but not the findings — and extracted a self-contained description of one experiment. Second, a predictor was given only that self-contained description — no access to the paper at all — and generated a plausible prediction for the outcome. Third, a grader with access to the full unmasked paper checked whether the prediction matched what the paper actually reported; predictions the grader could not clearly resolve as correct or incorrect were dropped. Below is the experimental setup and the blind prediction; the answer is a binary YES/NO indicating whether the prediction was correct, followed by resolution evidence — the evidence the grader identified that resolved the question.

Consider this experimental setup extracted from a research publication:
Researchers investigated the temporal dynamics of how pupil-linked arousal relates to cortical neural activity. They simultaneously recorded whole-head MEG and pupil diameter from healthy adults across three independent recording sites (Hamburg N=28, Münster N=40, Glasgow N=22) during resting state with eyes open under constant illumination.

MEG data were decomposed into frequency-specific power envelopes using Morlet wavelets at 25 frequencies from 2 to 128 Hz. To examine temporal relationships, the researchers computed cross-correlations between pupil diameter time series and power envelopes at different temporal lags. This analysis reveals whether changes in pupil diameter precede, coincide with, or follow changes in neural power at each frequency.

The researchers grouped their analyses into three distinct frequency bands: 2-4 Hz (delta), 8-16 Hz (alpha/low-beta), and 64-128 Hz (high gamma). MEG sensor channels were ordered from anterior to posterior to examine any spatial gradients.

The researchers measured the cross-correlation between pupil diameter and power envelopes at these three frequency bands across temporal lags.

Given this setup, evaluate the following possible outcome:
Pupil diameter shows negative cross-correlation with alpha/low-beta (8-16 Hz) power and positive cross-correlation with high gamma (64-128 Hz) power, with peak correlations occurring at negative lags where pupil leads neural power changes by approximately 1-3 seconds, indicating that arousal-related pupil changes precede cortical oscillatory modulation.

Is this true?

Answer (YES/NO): NO